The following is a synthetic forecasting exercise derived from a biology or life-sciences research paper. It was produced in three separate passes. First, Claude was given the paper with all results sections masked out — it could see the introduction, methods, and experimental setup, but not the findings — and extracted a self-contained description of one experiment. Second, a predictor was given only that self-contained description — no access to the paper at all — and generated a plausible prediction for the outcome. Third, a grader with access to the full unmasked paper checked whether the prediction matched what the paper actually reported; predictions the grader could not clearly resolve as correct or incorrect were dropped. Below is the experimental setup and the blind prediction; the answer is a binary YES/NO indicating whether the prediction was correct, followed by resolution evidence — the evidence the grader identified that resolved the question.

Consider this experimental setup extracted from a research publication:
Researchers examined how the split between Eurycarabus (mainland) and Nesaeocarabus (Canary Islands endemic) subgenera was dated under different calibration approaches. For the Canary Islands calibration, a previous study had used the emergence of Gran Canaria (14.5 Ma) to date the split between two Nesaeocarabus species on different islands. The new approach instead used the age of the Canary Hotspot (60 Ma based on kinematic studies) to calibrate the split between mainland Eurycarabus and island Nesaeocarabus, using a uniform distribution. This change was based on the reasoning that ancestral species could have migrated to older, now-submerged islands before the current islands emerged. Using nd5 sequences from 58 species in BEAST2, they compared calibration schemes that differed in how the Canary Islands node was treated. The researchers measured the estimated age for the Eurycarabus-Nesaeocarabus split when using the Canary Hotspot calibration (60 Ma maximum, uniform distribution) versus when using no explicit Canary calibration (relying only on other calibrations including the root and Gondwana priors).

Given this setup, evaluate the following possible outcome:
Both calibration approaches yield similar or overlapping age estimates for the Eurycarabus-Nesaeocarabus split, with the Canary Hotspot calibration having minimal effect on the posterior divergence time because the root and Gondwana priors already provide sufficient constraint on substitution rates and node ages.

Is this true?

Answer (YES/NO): YES